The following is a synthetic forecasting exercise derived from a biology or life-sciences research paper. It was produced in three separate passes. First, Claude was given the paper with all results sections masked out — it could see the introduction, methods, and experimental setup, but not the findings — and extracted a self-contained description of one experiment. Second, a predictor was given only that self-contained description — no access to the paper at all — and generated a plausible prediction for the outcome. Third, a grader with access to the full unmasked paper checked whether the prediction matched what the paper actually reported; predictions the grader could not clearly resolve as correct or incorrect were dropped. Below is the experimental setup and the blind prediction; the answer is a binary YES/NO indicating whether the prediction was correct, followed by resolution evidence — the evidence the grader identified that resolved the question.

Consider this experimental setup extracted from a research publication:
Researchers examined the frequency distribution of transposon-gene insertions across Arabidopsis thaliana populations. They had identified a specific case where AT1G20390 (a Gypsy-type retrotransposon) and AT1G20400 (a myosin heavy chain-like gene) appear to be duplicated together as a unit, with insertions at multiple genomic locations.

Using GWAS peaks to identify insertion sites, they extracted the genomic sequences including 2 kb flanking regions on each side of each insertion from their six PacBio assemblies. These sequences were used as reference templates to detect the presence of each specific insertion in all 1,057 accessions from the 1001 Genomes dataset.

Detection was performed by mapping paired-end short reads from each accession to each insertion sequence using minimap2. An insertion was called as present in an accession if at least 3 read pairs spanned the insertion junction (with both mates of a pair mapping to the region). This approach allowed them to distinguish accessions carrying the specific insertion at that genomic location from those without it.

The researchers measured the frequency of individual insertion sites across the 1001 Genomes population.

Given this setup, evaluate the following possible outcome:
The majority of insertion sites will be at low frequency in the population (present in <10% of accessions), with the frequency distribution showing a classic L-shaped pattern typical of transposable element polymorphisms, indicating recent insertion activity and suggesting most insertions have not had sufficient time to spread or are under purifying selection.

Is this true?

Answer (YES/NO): NO